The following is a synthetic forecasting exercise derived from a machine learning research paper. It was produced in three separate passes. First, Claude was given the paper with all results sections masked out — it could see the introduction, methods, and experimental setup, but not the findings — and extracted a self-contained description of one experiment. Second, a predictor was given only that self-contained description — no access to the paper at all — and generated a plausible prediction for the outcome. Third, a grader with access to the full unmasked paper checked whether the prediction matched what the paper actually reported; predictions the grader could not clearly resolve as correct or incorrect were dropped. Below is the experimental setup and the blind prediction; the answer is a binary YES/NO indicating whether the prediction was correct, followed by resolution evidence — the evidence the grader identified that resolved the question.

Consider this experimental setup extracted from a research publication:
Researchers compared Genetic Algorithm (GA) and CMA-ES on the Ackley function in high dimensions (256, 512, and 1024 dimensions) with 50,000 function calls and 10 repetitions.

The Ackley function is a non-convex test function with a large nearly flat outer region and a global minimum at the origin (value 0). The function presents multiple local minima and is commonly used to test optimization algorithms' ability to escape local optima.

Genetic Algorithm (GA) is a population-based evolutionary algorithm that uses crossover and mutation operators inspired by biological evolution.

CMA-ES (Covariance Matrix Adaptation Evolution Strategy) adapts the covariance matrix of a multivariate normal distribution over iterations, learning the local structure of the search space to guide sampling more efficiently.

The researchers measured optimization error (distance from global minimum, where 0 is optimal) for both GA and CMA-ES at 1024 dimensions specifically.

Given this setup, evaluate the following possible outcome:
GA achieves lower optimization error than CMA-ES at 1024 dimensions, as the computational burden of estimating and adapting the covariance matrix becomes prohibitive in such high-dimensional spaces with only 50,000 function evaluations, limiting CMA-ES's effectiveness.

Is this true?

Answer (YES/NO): NO